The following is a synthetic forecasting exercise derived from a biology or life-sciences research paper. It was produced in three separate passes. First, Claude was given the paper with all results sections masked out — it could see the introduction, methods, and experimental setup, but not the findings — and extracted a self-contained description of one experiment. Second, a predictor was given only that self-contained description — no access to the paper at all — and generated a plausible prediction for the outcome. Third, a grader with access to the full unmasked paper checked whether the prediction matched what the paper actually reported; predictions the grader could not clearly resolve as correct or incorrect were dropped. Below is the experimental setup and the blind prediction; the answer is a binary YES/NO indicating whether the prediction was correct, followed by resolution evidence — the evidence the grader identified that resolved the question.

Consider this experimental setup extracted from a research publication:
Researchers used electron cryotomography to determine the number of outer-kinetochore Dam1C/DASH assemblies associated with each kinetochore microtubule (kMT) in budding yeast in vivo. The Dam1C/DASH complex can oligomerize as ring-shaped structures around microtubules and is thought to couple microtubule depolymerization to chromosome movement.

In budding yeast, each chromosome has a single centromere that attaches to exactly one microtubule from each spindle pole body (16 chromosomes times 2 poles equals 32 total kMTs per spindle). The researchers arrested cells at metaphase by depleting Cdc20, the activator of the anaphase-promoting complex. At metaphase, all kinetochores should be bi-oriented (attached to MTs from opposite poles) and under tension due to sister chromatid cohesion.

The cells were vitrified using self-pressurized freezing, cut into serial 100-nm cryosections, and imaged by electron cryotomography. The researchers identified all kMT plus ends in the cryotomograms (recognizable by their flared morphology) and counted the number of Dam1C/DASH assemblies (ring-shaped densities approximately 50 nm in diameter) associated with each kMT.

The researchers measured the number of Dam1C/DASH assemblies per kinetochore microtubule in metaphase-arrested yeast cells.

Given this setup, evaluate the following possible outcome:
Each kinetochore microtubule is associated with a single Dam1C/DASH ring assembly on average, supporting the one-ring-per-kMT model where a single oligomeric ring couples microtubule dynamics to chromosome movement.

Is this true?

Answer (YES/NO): YES